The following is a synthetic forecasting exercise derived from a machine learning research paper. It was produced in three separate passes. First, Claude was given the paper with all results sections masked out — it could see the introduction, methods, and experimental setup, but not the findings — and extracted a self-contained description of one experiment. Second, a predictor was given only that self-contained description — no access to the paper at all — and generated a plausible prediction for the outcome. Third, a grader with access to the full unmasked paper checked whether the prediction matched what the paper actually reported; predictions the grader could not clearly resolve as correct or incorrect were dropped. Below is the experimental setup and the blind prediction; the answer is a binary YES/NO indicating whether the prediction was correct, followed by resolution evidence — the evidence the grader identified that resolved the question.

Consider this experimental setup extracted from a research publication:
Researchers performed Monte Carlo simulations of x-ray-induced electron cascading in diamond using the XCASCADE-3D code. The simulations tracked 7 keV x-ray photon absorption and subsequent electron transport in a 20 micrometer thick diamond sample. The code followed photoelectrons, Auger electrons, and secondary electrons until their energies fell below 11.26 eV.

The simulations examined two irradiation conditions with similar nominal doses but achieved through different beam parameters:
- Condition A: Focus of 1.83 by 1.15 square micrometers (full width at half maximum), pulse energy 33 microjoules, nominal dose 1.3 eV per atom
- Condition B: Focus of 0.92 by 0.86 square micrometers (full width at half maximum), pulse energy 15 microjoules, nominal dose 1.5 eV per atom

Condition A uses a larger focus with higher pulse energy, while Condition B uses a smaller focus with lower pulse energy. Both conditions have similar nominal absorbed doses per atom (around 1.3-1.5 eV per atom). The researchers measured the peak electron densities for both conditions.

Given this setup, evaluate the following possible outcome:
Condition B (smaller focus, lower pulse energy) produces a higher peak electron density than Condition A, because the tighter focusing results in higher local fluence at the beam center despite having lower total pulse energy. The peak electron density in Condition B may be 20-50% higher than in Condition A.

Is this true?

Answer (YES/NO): NO